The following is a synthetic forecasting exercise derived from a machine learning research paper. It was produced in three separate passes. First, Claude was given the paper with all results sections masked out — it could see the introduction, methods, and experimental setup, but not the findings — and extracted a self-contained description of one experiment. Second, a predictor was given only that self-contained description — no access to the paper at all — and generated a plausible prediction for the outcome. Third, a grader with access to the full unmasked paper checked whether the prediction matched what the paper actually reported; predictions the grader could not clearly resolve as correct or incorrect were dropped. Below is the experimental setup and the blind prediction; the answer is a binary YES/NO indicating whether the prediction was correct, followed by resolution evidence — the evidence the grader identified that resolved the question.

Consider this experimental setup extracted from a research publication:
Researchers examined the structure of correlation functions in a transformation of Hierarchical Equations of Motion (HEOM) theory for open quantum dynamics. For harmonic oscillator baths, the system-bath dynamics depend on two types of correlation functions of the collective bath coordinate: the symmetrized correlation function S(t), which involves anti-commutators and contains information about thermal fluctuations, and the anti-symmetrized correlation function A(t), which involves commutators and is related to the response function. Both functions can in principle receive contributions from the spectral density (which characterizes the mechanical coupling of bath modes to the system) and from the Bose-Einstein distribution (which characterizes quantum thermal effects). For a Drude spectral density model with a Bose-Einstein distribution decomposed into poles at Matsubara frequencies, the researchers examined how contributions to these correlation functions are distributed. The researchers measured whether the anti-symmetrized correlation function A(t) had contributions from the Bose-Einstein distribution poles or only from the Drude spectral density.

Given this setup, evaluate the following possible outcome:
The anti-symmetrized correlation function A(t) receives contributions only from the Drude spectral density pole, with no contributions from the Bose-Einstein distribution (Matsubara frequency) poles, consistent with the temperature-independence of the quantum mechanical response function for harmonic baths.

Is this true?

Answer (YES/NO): YES